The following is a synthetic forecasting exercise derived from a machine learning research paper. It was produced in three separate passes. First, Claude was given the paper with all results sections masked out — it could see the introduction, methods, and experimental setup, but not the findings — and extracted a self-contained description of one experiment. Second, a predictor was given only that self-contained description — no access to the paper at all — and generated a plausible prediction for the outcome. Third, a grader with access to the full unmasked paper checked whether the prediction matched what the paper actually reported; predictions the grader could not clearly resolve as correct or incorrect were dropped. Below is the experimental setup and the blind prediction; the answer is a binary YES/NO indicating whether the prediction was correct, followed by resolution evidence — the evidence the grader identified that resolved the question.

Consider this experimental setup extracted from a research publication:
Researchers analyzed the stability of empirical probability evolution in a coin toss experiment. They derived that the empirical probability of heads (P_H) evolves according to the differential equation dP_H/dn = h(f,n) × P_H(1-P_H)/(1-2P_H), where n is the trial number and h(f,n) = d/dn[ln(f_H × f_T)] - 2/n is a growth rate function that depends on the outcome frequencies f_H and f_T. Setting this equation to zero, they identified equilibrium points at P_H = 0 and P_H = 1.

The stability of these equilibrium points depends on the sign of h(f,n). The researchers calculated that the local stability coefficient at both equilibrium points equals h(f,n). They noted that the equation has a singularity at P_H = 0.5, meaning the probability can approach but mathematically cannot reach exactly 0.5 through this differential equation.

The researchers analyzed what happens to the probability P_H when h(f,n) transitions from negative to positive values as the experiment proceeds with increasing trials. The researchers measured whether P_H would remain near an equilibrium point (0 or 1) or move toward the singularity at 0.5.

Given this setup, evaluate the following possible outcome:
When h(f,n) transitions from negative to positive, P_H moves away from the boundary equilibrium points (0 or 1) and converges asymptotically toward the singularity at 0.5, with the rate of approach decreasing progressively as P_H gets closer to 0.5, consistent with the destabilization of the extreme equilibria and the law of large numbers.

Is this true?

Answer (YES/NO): YES